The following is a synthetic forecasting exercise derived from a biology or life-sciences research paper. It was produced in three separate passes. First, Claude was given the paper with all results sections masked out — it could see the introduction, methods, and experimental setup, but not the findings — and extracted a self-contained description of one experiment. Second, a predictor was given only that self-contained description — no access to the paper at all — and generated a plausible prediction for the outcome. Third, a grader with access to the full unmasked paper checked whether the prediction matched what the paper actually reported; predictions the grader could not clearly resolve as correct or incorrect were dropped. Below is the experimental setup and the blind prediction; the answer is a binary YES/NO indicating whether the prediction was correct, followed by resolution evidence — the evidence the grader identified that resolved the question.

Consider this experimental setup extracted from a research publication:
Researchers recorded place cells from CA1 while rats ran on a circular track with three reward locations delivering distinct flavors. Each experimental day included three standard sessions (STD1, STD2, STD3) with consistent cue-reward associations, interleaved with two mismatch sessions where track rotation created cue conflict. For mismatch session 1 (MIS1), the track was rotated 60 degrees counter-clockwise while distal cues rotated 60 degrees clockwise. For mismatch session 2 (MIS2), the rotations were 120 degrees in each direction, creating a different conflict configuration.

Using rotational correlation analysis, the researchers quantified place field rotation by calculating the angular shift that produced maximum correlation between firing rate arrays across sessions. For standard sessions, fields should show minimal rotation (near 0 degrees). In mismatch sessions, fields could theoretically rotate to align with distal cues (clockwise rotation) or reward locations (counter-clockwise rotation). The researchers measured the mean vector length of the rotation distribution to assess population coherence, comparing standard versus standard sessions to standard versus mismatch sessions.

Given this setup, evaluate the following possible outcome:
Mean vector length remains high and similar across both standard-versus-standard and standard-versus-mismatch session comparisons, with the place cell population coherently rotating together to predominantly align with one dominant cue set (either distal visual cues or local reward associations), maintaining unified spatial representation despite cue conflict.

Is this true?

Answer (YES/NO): YES